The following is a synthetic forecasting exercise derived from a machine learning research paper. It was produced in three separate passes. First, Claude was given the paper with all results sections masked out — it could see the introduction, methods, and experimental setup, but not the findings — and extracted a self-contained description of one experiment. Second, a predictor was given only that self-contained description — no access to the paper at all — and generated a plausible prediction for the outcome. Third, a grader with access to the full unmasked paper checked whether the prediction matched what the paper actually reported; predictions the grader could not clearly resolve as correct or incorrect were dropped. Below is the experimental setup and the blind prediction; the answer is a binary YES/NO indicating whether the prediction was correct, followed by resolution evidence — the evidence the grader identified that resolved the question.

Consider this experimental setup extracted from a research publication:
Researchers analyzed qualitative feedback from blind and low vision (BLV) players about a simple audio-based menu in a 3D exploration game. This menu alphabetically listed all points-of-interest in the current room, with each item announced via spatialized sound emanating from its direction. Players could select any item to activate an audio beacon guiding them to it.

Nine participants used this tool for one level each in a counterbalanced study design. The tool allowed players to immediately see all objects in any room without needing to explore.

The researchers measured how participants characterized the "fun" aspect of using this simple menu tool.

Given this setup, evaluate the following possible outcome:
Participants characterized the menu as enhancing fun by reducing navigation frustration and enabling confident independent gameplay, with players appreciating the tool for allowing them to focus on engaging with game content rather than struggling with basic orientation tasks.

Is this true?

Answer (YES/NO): NO